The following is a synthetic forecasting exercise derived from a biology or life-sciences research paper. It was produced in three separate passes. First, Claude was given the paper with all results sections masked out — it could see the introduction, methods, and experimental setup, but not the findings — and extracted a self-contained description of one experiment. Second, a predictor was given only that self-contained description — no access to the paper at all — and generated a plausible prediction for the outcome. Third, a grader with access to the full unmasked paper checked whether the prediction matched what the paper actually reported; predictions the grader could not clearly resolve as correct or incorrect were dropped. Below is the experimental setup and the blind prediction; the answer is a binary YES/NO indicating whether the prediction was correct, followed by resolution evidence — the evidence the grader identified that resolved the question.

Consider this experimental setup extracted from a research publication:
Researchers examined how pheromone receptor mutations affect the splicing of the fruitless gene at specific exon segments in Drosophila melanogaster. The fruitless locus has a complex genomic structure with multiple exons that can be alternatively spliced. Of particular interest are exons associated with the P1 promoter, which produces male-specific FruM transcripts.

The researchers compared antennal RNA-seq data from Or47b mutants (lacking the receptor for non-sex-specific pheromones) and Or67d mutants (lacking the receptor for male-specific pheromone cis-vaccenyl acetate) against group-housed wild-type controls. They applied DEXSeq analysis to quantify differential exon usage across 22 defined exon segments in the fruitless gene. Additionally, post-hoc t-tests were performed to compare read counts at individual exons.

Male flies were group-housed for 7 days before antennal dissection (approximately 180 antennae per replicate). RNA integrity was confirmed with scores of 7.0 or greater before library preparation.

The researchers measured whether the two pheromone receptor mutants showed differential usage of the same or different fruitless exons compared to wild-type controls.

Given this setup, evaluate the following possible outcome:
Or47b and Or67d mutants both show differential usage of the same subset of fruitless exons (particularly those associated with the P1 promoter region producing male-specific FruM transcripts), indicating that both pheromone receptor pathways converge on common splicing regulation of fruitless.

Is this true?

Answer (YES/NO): NO